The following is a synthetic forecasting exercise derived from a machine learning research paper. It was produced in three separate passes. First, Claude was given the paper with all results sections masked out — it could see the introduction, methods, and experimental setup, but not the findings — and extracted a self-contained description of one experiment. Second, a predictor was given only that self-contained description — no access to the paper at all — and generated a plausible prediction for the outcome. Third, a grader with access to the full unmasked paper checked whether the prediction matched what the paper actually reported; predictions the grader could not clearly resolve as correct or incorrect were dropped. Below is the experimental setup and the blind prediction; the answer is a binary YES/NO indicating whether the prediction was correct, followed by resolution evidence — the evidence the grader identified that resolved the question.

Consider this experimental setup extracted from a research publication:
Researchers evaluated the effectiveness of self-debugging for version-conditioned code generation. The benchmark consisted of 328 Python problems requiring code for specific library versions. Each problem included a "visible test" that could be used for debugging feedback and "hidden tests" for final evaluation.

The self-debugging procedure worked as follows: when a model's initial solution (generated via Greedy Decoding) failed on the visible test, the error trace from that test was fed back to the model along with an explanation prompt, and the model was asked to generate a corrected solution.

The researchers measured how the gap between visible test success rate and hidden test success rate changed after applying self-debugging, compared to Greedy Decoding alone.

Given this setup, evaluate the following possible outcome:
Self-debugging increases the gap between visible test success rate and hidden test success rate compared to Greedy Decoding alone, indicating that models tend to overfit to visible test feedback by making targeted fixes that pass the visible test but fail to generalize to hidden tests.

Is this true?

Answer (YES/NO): YES